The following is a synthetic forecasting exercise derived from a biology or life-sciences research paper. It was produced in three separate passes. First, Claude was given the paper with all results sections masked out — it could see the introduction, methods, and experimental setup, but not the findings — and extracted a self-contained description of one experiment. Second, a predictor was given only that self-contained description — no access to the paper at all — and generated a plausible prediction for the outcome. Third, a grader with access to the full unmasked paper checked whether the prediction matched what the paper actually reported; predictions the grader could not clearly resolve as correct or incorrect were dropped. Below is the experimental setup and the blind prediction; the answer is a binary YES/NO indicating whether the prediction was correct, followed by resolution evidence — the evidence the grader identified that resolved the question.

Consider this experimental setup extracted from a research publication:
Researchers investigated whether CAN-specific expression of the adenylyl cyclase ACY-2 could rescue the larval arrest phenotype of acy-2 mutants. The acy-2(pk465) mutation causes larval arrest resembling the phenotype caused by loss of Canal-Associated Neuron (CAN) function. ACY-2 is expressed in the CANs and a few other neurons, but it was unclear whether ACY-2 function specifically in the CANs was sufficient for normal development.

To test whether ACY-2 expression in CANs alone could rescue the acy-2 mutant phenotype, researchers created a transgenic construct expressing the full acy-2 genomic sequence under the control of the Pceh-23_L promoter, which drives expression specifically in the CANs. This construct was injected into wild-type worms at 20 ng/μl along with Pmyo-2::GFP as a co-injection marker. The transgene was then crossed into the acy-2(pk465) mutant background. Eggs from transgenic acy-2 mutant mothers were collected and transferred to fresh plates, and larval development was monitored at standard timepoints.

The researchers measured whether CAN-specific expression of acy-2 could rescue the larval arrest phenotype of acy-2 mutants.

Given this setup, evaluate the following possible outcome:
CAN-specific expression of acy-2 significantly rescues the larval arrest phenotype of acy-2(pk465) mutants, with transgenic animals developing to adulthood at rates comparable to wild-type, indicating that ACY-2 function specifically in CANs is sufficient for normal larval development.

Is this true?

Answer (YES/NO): NO